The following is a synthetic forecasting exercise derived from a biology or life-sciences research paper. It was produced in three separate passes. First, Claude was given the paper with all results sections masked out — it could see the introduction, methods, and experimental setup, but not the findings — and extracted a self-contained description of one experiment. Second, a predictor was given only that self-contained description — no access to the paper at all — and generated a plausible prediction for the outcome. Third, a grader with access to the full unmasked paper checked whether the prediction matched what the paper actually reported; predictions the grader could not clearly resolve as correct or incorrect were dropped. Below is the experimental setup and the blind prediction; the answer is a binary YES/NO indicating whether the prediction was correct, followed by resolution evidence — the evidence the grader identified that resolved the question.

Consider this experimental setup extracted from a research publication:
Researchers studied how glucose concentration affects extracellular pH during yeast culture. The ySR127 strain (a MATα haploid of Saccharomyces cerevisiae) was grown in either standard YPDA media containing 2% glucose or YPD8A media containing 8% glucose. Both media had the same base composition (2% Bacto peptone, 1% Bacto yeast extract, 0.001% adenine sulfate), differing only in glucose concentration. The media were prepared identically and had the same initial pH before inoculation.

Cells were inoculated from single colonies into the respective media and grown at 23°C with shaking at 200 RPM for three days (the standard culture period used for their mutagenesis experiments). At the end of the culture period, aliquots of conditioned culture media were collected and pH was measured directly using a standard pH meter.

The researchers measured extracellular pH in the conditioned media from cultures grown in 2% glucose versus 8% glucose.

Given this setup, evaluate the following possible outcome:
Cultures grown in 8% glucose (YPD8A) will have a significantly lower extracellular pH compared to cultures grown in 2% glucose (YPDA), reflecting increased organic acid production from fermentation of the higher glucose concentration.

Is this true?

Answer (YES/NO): YES